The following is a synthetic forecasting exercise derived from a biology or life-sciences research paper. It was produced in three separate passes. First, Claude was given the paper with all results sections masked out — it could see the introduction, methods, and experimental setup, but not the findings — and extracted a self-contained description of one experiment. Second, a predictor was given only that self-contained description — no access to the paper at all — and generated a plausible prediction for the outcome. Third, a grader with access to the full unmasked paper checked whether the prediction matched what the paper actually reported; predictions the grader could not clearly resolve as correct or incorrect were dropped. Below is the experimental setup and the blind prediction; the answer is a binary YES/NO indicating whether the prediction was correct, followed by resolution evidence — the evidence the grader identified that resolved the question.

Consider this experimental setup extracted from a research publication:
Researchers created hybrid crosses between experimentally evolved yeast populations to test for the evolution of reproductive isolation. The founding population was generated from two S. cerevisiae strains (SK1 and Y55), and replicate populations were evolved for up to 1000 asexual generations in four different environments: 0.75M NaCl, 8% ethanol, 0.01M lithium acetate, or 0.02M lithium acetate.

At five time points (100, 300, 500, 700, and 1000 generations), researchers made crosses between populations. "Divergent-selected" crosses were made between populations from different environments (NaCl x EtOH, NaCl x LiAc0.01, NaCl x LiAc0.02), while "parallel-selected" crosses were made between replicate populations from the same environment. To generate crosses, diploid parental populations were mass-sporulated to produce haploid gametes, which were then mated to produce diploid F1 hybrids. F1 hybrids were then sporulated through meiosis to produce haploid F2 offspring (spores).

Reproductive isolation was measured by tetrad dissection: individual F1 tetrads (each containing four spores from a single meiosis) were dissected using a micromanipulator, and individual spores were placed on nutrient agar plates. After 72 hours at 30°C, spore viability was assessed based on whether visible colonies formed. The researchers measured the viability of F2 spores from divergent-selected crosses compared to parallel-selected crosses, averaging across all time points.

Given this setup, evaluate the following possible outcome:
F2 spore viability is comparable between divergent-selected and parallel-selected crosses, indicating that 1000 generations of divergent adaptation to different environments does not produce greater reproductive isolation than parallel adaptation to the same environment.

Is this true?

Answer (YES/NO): NO